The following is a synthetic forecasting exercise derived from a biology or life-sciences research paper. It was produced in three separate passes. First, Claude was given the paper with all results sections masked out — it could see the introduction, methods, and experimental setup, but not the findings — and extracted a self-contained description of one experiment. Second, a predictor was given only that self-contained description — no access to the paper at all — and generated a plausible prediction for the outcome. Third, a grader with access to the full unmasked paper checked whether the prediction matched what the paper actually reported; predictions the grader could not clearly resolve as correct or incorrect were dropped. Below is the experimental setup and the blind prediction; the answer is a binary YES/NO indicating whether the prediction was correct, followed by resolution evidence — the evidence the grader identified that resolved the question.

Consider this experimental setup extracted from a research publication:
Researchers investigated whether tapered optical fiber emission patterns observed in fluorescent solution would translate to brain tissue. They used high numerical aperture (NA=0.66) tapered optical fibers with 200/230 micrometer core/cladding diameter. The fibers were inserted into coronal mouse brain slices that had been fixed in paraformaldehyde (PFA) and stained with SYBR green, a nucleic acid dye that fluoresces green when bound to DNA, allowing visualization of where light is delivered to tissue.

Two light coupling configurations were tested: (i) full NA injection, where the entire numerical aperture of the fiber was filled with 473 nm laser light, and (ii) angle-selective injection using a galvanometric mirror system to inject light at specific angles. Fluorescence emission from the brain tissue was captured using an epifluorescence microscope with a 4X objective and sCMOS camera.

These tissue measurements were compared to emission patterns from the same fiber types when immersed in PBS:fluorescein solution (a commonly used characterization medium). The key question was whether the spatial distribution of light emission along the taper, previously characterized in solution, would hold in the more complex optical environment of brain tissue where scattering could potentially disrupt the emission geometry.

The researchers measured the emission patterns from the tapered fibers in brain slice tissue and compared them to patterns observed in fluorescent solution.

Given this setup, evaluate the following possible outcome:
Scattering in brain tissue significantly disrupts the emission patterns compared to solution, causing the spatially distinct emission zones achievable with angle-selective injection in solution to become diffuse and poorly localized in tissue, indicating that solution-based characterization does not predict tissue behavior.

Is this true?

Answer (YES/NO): NO